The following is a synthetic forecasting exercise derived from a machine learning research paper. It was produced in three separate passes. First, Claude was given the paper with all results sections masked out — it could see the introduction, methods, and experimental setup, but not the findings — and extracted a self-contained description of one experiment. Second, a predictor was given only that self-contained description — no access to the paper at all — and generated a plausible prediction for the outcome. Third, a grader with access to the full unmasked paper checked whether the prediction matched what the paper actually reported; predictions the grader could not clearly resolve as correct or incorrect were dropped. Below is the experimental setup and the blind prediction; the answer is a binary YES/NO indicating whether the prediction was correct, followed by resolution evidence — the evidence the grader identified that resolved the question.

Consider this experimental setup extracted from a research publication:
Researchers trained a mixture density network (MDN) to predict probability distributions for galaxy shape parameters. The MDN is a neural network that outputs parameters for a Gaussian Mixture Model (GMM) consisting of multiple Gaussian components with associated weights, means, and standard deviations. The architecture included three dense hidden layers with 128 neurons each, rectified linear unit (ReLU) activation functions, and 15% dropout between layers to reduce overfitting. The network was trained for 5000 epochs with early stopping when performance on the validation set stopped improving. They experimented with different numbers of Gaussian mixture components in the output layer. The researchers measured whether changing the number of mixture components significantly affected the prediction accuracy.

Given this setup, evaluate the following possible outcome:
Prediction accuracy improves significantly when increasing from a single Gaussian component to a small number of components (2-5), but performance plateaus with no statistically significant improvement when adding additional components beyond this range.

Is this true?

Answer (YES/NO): NO